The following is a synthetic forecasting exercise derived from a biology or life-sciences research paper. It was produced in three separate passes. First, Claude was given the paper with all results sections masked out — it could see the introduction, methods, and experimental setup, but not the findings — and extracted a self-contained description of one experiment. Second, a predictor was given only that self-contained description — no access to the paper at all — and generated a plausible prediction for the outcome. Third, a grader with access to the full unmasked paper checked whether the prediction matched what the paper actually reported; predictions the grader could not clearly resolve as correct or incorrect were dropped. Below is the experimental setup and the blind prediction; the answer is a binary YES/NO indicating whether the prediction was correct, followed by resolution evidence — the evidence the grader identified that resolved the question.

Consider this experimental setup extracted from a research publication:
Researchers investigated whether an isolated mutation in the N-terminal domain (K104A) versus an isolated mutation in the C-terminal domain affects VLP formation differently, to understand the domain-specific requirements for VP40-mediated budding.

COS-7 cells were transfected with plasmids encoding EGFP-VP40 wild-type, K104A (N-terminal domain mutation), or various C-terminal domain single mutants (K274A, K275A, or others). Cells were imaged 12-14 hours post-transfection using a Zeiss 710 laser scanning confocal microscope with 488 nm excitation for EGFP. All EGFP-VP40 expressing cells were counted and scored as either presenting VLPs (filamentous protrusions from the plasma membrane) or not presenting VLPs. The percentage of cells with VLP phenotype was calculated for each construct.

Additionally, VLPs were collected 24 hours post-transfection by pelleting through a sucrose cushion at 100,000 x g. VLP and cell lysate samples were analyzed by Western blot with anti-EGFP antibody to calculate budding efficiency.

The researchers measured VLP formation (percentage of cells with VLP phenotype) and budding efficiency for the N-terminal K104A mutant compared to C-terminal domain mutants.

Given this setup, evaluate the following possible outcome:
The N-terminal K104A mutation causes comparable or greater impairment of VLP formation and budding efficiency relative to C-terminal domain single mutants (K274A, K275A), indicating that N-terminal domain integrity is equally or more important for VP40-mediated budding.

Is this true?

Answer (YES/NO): NO